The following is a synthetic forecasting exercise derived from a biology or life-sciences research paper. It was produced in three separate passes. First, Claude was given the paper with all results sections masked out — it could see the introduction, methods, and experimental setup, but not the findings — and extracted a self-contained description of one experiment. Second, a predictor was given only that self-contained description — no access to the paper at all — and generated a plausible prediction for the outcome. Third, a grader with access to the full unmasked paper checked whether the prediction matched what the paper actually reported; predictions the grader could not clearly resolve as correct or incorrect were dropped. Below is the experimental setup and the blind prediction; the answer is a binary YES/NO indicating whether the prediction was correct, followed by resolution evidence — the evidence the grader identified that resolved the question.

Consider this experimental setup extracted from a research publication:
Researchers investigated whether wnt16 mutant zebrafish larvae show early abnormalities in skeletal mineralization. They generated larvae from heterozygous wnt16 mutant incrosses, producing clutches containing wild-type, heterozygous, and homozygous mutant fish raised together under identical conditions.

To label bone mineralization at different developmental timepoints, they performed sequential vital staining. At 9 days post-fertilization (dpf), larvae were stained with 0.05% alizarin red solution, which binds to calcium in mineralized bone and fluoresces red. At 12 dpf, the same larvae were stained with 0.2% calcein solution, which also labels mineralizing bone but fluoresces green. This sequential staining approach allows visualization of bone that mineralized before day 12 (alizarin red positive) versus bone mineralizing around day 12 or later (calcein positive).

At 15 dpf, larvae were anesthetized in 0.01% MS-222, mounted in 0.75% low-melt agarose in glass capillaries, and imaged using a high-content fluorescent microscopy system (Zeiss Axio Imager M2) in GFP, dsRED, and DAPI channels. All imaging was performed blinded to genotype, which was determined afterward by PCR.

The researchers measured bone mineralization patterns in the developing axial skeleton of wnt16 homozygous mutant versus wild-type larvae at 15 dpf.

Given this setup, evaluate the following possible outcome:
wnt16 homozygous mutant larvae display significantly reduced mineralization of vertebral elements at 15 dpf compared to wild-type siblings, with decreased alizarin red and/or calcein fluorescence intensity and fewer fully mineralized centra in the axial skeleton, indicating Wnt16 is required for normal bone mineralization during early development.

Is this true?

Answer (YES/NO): NO